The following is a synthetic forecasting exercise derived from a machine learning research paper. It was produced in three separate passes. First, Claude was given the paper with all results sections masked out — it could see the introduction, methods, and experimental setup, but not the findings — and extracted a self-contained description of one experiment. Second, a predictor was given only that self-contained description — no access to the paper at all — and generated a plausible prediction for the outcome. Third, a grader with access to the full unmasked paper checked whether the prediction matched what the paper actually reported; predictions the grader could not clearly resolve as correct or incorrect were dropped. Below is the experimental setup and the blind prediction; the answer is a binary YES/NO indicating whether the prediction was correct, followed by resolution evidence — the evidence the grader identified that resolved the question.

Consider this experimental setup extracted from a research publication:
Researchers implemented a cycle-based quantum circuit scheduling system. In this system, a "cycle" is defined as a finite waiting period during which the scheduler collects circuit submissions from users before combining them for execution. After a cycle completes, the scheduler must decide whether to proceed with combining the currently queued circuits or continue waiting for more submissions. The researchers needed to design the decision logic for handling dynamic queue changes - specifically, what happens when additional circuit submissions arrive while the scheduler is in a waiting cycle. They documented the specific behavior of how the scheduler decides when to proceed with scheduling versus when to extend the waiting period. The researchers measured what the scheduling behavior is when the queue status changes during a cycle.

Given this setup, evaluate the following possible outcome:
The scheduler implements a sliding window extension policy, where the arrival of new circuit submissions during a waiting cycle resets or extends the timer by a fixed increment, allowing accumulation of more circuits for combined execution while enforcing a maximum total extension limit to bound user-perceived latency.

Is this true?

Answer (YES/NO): NO